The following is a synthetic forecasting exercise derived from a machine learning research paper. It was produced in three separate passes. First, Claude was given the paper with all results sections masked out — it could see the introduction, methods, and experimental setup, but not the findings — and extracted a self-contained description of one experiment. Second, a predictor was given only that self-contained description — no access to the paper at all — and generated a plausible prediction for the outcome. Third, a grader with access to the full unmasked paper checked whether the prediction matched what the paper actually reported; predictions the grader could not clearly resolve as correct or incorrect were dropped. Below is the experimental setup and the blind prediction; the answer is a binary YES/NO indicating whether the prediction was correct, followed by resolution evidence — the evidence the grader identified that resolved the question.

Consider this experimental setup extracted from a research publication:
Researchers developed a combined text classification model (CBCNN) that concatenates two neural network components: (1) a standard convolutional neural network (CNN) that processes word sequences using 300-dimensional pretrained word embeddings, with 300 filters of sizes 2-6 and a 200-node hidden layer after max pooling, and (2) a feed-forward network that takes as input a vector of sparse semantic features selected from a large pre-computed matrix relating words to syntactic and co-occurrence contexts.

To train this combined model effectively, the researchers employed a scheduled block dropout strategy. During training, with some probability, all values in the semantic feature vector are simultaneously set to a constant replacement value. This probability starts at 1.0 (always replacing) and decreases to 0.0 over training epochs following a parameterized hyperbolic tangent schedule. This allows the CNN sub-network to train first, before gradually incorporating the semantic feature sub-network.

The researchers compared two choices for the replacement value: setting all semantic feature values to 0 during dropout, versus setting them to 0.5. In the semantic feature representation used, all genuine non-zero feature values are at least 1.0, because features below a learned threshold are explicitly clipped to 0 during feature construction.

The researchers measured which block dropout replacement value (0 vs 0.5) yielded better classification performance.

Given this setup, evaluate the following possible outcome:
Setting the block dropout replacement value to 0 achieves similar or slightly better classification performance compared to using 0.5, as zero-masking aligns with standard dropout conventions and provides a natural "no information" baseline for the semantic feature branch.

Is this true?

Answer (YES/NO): NO